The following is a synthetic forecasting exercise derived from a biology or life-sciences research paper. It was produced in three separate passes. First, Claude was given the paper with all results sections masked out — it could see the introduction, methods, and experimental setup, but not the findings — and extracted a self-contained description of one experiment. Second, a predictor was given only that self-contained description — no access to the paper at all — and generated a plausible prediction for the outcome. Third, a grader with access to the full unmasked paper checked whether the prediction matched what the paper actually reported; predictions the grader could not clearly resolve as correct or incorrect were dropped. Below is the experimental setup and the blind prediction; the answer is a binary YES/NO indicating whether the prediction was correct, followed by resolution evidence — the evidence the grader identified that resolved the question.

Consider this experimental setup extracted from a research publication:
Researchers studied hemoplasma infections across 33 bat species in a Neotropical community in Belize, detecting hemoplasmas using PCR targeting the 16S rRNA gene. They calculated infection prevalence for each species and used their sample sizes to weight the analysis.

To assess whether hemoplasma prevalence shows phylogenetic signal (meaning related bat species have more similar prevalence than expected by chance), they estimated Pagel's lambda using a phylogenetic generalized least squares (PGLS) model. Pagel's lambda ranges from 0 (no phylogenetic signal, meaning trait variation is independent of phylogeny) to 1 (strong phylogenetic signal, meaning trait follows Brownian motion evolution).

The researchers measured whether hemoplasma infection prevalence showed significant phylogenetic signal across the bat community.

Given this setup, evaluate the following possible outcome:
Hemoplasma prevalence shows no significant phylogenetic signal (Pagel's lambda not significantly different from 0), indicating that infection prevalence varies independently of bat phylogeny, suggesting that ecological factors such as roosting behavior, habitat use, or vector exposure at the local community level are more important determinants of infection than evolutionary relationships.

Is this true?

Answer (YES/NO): NO